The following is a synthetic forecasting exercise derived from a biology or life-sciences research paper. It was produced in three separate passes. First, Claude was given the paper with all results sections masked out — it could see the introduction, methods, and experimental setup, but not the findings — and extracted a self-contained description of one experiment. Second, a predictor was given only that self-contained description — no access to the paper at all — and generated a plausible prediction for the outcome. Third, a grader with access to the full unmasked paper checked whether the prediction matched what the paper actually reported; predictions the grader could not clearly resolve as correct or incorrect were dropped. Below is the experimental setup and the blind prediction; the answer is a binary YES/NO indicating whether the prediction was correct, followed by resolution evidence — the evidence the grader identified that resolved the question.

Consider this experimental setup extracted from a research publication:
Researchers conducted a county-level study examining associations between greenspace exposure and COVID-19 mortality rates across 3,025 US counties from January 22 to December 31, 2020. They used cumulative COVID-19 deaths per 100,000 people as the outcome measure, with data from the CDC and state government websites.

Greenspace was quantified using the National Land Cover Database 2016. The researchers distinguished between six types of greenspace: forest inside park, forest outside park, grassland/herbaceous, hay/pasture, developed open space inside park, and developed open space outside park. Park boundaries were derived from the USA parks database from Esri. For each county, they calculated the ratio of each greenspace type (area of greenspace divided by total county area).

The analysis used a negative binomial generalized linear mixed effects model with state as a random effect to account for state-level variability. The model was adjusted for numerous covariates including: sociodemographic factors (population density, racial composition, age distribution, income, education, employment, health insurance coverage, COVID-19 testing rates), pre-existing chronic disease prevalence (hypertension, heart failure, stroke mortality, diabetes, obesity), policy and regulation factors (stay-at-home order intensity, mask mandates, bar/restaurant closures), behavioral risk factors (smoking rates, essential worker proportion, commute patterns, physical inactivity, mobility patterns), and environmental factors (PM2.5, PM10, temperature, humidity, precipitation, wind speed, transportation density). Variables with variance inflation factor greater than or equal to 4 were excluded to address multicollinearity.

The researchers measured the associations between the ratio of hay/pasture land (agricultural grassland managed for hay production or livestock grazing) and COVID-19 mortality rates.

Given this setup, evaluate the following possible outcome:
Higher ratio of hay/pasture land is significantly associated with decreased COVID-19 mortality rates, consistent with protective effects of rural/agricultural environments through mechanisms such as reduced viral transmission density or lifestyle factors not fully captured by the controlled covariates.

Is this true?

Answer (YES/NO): NO